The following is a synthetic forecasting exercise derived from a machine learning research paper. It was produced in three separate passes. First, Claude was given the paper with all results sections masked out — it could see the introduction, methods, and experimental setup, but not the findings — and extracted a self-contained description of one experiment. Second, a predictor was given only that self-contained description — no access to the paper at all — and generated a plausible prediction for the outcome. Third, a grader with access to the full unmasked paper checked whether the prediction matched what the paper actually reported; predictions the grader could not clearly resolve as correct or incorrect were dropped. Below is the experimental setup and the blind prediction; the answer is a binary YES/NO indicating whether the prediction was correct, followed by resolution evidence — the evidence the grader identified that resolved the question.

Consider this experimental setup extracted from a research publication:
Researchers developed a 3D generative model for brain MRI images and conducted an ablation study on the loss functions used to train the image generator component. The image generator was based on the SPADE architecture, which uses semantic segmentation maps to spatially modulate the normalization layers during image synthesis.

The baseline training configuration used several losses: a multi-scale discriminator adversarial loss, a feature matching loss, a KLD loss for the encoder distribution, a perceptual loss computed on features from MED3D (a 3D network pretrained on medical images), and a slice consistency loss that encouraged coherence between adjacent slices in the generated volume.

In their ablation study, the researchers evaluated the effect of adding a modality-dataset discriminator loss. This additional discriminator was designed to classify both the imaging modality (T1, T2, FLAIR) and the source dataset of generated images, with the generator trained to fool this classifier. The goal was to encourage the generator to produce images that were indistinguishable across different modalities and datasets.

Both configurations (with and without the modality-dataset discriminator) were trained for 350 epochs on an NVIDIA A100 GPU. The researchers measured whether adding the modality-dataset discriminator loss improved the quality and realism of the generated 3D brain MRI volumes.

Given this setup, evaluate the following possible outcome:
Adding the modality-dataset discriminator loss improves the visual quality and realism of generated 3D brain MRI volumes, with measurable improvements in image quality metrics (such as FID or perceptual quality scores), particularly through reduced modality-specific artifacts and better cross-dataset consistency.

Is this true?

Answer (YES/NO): NO